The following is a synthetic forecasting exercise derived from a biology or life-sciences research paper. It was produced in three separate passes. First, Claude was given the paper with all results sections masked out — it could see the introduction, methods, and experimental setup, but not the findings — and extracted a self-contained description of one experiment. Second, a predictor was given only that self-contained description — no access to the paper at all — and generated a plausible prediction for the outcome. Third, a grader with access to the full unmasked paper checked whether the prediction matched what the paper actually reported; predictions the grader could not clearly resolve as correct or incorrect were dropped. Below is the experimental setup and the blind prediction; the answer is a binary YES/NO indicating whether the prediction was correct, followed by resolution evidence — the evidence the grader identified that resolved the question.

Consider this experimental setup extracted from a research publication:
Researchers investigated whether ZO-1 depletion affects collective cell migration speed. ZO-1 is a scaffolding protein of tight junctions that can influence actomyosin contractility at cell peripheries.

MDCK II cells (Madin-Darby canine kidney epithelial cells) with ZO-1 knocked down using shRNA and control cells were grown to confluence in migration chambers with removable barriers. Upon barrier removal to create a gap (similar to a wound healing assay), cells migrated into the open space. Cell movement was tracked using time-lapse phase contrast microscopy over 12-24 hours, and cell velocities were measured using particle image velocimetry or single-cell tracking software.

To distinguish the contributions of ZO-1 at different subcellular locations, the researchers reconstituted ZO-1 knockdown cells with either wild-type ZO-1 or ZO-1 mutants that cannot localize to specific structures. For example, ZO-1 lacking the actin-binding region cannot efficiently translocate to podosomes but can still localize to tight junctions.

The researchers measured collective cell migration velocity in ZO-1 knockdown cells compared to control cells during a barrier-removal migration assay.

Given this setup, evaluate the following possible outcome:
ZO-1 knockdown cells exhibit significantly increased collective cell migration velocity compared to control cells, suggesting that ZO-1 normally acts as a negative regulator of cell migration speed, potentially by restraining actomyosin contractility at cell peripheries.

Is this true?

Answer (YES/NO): NO